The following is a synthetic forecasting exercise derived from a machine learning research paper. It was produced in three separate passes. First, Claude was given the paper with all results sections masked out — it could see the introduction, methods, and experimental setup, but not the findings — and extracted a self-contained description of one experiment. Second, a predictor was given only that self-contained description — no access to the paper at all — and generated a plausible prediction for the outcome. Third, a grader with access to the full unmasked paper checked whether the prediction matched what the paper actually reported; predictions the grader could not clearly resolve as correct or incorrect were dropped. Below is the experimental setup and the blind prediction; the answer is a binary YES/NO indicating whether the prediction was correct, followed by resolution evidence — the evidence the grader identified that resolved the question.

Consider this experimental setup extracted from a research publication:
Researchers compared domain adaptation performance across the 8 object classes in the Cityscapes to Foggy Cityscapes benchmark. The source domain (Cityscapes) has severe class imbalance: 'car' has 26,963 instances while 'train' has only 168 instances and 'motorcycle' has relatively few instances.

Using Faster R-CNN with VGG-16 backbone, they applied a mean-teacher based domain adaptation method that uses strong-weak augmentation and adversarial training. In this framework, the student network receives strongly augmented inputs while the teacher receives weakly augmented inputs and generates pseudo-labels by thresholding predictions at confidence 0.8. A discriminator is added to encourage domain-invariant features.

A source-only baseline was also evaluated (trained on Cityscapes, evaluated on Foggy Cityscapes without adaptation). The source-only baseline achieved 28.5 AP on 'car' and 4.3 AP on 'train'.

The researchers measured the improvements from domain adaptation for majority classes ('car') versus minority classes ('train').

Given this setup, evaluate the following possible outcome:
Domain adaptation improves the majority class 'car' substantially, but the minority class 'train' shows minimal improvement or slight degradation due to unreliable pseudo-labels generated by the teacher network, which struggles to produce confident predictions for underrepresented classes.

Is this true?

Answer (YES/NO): NO